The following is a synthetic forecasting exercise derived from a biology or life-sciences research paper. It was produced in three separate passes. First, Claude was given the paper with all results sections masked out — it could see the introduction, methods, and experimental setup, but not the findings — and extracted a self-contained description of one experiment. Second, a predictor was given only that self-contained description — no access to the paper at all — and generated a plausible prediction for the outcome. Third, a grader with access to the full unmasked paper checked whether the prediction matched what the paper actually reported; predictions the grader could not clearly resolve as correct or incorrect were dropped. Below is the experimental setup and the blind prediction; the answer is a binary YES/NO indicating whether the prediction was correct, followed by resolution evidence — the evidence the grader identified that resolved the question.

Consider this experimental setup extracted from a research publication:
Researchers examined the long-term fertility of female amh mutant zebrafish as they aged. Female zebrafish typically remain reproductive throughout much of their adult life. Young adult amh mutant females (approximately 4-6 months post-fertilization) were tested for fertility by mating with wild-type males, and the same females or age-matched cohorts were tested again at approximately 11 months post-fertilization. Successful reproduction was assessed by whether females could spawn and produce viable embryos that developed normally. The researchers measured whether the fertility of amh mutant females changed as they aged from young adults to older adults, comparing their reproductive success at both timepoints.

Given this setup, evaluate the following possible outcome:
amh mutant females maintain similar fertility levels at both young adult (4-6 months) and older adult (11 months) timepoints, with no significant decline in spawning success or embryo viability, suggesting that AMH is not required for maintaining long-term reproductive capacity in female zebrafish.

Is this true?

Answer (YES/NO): NO